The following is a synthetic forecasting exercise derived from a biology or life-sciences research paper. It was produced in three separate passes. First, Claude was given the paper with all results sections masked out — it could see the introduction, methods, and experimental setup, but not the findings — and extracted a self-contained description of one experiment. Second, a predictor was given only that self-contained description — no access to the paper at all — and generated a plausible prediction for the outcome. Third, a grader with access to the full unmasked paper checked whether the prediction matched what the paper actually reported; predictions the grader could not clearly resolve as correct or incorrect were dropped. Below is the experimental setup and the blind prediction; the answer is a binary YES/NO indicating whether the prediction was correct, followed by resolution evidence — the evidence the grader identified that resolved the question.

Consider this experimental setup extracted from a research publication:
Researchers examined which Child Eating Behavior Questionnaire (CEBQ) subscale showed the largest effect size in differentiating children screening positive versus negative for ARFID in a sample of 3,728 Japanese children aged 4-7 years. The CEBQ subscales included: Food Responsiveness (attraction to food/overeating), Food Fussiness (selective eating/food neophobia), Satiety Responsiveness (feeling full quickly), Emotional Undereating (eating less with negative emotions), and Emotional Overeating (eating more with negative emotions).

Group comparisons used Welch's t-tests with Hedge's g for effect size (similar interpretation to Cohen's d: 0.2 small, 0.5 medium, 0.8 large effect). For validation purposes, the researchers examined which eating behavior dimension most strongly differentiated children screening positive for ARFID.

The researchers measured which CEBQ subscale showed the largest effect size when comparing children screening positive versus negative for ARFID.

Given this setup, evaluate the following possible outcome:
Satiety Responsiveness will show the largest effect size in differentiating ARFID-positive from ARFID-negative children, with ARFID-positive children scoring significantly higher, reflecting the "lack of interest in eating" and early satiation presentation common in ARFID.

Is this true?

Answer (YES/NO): YES